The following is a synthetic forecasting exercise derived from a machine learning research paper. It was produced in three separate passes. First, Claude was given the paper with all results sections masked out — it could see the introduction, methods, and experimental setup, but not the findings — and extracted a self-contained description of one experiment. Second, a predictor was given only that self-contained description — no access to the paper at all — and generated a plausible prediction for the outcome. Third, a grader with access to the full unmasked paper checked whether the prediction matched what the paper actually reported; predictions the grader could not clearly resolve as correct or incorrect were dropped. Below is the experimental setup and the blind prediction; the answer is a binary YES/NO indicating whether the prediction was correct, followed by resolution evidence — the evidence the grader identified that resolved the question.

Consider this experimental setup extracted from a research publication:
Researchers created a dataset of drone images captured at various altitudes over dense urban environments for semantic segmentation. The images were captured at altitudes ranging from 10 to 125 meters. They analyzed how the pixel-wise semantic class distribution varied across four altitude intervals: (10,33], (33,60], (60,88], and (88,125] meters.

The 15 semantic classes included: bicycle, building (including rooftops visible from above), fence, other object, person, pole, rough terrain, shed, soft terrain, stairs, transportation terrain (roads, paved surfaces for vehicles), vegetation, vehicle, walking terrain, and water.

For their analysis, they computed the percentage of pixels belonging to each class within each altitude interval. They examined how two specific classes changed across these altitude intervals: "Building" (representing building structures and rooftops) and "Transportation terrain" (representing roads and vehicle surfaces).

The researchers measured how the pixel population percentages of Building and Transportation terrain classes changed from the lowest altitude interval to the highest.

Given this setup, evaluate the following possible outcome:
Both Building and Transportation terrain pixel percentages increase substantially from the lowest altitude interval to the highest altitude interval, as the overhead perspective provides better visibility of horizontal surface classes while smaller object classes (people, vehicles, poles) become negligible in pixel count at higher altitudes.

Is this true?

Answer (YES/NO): NO